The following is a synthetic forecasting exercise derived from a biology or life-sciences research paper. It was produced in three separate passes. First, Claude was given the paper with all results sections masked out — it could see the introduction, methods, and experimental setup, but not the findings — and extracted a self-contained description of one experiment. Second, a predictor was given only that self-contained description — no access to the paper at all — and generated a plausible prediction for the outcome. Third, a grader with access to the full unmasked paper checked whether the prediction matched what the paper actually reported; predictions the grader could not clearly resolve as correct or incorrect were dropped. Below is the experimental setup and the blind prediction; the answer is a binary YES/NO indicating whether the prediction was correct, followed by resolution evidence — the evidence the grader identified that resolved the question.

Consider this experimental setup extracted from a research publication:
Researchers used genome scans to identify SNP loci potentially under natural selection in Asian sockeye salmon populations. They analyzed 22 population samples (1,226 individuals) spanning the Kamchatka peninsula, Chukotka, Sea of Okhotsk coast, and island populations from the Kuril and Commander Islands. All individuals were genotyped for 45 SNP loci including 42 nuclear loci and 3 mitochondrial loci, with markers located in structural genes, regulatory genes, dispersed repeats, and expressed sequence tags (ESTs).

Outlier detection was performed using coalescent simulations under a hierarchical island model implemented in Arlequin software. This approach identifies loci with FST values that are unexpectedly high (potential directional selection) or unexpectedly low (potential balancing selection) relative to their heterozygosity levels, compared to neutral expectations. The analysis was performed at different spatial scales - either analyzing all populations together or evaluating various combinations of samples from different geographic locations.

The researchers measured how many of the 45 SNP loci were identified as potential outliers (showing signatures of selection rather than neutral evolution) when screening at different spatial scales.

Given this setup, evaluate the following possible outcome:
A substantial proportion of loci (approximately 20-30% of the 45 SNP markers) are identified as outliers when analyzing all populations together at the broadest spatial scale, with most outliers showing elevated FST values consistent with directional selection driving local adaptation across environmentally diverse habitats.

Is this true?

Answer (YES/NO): NO